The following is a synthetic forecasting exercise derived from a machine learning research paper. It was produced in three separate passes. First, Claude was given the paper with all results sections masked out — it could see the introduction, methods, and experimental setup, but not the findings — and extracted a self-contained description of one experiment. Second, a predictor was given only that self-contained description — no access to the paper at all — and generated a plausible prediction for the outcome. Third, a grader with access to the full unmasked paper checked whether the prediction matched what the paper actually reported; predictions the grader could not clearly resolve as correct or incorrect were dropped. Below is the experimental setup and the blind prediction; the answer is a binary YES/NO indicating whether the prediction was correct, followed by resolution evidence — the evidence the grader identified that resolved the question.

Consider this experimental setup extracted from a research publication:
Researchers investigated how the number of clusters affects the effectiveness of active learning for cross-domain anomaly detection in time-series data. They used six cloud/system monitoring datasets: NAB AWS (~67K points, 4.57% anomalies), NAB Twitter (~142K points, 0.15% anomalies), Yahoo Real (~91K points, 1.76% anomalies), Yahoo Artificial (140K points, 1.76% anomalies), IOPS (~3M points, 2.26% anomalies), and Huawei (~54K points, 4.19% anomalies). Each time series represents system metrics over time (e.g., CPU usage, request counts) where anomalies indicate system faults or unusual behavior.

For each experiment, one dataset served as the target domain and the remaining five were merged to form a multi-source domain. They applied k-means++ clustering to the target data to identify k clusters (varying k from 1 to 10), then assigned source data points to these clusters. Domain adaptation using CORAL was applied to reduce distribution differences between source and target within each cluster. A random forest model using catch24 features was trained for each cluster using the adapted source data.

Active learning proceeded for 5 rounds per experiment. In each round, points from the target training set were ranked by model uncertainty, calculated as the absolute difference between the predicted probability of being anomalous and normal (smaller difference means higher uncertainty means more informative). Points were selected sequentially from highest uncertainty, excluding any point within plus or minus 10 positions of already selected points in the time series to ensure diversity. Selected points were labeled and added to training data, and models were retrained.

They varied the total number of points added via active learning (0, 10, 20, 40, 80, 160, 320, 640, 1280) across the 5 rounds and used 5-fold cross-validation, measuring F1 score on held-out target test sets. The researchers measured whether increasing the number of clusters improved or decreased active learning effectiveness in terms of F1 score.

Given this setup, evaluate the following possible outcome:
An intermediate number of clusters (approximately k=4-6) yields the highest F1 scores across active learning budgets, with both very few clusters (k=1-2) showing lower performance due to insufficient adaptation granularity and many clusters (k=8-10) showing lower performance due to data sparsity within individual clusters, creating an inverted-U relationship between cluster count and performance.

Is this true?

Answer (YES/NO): NO